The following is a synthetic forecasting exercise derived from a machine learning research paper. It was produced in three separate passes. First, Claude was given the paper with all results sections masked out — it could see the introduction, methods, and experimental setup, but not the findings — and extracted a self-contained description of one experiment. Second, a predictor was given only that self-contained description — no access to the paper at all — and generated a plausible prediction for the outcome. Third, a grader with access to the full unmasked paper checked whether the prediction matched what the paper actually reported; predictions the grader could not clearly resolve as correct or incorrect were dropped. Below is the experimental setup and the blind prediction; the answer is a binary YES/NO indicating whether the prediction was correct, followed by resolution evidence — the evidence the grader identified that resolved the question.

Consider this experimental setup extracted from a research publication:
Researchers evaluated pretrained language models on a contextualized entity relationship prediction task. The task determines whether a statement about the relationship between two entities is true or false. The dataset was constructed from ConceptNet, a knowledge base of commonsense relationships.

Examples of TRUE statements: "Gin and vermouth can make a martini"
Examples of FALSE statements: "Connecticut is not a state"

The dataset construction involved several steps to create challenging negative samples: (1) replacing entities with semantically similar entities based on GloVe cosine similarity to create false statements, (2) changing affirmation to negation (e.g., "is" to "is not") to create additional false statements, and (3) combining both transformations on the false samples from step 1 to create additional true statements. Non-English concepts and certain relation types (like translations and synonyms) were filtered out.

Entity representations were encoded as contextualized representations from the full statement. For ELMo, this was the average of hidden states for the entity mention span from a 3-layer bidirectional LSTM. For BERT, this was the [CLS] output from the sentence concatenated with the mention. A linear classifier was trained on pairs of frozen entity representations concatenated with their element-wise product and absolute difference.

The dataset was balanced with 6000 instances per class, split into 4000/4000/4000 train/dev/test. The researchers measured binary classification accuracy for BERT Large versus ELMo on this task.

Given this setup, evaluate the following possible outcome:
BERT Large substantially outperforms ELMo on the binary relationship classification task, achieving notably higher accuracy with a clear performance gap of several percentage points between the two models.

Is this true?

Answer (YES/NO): YES